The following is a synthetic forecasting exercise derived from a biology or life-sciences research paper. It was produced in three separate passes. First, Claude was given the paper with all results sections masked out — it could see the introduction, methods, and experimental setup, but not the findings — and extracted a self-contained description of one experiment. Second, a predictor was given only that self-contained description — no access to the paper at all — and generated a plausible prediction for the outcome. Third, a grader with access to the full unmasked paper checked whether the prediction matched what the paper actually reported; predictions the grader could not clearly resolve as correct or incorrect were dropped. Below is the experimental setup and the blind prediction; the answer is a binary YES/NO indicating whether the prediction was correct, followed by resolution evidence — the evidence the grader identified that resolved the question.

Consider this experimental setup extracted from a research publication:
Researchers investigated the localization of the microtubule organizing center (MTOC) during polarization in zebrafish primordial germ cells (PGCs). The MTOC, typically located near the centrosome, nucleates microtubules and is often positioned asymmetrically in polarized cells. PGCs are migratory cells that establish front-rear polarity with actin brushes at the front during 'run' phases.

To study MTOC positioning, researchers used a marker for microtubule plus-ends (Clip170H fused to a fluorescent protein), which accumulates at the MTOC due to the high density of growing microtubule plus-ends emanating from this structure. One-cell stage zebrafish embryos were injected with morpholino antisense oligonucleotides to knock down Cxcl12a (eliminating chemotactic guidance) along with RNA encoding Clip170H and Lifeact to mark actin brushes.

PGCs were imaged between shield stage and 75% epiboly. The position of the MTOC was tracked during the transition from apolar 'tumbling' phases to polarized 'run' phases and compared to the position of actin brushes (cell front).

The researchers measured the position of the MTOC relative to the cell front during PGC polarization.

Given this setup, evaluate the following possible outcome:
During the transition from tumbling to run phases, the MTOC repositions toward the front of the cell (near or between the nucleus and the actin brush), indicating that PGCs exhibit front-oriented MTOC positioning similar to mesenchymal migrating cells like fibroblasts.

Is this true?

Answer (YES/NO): NO